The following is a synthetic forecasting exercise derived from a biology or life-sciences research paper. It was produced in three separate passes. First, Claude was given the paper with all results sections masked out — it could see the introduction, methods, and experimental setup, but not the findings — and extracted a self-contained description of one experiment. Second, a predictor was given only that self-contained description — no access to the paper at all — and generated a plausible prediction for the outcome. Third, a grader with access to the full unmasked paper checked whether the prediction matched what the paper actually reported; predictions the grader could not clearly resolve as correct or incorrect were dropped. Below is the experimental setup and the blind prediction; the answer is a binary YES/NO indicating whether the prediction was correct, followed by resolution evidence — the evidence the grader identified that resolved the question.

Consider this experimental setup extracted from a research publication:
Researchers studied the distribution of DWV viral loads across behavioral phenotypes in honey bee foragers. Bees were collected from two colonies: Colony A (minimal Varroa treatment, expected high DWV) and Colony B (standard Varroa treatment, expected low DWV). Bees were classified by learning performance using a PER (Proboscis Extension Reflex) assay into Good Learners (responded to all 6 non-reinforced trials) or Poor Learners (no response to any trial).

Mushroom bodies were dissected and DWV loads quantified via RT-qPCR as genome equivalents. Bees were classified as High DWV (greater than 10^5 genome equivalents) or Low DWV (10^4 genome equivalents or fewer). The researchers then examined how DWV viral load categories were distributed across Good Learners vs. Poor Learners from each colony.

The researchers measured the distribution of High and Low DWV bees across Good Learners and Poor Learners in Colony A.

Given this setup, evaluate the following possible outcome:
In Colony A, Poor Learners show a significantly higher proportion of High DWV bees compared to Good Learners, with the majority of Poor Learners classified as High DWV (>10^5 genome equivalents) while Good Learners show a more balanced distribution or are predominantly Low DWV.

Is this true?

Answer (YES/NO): NO